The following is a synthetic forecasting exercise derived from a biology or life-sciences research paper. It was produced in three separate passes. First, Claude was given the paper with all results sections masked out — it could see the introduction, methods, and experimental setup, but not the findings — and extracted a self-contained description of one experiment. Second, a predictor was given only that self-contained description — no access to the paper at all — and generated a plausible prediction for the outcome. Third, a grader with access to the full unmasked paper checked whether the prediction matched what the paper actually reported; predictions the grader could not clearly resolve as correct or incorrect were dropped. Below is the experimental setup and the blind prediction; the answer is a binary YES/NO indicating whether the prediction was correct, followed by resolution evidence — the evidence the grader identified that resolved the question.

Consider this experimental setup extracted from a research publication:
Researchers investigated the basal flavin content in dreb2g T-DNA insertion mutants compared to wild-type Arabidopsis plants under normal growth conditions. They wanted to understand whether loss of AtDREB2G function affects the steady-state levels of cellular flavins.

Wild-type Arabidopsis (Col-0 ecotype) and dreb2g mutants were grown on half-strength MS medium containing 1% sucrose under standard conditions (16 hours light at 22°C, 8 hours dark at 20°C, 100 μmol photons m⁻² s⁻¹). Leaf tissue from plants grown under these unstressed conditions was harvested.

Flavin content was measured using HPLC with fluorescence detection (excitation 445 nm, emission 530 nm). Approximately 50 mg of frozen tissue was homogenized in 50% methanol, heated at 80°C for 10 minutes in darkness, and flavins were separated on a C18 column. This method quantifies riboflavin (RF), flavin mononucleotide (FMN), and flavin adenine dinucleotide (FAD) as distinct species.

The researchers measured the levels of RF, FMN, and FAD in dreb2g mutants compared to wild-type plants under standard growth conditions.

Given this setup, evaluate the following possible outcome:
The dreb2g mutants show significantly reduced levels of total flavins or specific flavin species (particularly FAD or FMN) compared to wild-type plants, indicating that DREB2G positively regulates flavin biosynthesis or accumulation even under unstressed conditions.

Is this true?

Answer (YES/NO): YES